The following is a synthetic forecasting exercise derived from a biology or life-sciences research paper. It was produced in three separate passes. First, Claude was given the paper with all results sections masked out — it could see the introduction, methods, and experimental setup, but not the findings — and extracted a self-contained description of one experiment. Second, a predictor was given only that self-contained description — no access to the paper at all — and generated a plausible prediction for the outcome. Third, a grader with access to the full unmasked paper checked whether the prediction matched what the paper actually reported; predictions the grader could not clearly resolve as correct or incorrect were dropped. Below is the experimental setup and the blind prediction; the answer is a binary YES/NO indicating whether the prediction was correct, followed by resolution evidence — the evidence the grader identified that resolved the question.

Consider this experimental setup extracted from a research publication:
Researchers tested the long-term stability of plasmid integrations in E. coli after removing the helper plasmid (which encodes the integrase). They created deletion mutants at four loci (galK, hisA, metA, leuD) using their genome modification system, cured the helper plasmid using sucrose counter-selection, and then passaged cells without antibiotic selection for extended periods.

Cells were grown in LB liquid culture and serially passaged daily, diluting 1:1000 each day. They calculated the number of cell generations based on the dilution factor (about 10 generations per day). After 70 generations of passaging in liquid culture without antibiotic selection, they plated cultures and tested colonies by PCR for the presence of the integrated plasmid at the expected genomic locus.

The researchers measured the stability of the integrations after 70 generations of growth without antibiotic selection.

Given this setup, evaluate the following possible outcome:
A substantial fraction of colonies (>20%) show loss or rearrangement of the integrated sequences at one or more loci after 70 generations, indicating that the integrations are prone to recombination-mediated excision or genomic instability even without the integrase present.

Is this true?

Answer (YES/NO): NO